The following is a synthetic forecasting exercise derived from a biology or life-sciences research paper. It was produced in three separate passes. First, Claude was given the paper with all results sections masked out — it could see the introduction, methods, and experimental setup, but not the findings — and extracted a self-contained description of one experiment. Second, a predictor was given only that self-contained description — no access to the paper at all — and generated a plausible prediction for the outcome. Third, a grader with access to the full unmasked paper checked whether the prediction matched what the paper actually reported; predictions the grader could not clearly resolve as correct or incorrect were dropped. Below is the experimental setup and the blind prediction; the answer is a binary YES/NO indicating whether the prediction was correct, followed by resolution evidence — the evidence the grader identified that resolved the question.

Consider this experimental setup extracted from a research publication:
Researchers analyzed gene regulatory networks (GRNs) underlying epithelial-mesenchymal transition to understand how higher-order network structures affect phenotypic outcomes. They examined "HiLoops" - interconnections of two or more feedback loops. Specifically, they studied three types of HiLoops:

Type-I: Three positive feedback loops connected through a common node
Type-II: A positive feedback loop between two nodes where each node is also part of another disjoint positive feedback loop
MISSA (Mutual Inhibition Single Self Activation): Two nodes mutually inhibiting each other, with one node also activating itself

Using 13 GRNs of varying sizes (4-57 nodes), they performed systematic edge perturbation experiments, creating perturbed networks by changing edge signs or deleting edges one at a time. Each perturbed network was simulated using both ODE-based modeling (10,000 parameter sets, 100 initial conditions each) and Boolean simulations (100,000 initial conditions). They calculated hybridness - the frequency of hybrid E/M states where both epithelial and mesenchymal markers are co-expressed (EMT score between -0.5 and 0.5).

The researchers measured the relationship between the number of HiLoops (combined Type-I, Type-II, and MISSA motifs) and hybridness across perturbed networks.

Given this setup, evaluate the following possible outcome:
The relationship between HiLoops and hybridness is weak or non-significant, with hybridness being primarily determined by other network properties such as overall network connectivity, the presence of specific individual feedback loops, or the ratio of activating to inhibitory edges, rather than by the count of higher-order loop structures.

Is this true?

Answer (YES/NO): NO